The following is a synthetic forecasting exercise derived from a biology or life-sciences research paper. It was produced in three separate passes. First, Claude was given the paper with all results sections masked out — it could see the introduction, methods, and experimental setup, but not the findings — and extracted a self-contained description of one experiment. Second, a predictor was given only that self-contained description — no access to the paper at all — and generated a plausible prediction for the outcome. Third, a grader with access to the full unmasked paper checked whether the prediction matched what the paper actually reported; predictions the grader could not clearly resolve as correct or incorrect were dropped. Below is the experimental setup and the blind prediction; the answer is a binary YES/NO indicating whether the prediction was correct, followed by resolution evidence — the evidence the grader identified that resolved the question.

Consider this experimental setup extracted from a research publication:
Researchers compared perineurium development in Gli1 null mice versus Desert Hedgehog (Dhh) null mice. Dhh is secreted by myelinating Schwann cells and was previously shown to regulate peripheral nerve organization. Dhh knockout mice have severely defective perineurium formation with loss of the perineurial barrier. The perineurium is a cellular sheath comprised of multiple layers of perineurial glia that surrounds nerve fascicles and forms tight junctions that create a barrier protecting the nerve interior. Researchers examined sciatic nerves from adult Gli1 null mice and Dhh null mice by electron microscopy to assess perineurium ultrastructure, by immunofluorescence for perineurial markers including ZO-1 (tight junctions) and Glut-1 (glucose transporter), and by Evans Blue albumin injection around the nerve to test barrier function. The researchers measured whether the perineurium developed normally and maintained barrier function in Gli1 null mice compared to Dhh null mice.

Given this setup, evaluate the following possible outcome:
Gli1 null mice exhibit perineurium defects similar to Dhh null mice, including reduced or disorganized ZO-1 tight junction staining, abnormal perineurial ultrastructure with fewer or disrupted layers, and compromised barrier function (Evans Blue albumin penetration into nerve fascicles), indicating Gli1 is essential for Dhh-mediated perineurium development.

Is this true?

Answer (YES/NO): NO